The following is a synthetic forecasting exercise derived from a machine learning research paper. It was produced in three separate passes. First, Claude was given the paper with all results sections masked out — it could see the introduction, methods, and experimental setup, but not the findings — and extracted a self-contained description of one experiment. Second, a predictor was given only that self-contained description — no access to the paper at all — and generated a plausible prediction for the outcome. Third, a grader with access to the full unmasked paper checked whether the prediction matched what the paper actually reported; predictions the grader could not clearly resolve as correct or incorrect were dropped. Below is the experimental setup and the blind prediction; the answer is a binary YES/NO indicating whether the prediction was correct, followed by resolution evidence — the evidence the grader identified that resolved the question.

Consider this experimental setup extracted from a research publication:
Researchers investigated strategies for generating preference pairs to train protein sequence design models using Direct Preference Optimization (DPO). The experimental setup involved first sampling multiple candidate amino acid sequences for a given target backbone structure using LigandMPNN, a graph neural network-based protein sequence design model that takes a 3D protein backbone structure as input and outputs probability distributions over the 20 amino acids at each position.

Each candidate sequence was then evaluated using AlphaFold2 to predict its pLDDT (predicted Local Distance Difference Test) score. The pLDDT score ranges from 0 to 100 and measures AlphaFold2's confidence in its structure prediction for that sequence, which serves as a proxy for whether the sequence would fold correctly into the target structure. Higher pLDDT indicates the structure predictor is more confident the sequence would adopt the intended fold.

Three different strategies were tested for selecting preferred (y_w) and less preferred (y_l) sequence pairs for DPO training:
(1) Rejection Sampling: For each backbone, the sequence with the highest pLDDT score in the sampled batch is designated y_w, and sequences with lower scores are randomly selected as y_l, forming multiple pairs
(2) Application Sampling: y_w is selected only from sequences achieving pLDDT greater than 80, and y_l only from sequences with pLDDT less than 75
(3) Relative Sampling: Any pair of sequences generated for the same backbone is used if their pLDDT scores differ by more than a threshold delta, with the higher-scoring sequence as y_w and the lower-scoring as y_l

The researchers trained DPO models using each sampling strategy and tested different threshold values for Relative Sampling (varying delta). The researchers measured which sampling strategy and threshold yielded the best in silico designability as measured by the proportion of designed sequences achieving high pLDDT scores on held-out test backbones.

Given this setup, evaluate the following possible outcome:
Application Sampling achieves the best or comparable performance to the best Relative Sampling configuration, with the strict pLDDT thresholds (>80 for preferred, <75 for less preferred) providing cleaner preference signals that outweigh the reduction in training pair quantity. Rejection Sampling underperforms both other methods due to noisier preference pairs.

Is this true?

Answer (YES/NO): NO